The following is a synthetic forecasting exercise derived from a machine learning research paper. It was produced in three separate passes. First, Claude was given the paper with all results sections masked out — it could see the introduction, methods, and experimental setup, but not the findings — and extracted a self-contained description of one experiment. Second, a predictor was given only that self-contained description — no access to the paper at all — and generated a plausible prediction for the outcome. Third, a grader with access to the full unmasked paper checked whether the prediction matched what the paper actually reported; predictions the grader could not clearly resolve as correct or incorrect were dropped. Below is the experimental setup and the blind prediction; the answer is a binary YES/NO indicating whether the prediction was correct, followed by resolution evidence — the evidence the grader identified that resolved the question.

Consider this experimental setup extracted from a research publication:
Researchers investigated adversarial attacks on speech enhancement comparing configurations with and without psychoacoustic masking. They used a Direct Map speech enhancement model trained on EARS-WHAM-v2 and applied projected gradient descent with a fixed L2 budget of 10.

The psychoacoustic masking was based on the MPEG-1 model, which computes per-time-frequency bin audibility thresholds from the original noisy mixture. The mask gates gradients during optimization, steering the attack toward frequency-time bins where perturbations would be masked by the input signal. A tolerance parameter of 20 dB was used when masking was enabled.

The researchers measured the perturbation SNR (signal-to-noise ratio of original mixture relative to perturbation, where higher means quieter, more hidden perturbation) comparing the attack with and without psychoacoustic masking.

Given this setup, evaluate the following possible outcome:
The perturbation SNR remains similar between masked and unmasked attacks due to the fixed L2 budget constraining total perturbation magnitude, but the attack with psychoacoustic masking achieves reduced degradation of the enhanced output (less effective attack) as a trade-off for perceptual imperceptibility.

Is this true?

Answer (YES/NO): NO